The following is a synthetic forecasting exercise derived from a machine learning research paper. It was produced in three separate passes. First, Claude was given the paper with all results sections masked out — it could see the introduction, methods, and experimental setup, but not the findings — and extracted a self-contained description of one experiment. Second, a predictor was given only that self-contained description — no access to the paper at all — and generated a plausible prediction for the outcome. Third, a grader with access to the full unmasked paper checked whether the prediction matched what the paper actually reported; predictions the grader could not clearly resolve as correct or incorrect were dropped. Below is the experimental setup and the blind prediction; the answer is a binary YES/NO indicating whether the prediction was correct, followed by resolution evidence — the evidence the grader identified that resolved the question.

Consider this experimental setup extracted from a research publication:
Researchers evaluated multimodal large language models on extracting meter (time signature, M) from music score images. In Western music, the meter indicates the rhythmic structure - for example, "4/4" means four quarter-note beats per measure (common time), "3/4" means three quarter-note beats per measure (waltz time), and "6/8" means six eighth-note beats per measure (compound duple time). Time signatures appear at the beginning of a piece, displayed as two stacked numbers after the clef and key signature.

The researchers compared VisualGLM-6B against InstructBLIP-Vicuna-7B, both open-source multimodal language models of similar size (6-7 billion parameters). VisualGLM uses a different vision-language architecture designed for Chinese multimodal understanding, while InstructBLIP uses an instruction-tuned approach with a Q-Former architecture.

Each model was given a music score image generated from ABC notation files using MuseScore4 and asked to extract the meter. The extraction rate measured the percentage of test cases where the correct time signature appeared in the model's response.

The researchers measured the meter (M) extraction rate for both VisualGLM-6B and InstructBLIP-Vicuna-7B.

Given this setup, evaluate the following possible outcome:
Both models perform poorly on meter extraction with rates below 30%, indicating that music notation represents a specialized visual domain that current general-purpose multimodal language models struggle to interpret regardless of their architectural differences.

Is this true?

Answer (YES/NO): NO